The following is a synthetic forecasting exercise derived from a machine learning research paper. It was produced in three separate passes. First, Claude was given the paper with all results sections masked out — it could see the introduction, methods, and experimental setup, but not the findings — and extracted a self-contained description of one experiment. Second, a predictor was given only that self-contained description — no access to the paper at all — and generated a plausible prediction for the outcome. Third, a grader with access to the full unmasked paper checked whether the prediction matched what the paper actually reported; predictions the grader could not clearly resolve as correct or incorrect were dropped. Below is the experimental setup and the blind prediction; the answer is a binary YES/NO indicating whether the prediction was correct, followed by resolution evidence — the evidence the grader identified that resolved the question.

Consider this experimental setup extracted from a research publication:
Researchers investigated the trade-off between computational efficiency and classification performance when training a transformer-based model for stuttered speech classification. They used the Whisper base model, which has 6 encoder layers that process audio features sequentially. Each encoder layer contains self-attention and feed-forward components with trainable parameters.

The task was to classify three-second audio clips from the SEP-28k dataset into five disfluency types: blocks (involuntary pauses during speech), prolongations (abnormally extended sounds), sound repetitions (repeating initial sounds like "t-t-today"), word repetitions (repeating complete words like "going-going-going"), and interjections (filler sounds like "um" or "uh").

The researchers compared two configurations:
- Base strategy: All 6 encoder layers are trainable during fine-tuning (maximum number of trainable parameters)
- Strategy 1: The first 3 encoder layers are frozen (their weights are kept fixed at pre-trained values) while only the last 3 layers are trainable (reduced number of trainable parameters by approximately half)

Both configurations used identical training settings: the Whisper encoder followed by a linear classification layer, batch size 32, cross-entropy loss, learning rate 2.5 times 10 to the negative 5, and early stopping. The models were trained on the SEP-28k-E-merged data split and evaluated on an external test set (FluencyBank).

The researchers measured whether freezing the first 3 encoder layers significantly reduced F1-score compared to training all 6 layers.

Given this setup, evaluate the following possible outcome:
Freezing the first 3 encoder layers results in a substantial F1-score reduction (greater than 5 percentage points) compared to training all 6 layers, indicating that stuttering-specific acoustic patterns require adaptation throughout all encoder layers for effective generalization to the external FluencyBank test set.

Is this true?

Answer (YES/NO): NO